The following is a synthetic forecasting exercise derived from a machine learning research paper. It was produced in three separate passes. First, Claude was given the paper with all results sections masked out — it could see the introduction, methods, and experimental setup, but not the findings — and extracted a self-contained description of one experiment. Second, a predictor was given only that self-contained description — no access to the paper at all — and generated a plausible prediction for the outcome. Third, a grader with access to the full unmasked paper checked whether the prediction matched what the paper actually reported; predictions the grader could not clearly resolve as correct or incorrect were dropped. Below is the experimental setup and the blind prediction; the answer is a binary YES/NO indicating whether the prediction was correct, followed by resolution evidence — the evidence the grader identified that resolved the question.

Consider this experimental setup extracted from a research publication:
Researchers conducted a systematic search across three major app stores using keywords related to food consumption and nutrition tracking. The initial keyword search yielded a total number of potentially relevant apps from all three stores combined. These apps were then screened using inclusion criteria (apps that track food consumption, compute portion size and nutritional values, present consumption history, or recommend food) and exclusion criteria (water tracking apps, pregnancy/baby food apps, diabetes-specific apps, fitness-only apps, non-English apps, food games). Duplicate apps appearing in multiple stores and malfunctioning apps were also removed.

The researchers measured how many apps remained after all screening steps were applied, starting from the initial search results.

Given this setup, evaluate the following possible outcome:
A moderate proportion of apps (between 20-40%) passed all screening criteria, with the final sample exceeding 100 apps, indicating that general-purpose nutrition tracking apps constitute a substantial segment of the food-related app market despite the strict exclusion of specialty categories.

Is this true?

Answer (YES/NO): NO